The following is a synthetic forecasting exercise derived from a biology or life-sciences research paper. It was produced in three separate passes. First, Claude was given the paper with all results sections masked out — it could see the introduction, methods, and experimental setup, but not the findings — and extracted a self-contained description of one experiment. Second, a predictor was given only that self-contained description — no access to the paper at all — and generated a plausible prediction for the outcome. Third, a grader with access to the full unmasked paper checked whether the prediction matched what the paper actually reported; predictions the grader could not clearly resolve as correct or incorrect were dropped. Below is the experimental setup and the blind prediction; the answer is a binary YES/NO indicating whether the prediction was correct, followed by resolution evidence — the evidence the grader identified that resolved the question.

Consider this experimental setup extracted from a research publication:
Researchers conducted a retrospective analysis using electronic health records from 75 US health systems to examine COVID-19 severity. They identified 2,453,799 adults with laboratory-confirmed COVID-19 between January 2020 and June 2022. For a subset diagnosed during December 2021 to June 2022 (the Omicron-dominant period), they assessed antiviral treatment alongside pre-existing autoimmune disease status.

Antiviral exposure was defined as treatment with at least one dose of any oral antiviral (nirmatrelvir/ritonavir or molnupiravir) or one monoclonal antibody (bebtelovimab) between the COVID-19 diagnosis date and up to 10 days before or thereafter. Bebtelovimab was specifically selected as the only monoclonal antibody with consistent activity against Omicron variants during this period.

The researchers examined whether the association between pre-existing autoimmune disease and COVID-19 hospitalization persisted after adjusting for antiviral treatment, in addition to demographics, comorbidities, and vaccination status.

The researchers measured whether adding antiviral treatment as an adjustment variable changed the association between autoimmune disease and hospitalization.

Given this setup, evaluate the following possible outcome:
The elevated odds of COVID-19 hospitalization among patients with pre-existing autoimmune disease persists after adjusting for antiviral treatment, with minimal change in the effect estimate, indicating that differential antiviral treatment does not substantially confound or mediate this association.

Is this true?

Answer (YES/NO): YES